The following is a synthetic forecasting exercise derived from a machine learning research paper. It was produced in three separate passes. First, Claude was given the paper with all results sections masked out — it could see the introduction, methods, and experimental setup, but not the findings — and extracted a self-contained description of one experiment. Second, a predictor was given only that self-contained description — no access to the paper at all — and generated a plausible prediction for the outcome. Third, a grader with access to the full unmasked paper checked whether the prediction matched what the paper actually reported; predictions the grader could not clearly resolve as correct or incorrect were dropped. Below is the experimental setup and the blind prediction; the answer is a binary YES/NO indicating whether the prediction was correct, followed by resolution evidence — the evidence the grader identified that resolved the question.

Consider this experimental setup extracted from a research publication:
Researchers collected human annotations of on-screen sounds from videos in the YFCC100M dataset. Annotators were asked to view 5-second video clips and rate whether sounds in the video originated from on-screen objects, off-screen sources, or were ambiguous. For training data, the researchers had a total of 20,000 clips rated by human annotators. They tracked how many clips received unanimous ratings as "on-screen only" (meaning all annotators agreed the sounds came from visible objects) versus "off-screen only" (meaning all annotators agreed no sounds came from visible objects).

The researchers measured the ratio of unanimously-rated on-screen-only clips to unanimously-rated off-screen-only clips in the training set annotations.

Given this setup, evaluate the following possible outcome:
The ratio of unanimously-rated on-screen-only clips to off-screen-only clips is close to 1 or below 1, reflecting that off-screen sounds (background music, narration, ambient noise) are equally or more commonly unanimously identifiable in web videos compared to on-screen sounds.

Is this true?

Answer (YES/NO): YES